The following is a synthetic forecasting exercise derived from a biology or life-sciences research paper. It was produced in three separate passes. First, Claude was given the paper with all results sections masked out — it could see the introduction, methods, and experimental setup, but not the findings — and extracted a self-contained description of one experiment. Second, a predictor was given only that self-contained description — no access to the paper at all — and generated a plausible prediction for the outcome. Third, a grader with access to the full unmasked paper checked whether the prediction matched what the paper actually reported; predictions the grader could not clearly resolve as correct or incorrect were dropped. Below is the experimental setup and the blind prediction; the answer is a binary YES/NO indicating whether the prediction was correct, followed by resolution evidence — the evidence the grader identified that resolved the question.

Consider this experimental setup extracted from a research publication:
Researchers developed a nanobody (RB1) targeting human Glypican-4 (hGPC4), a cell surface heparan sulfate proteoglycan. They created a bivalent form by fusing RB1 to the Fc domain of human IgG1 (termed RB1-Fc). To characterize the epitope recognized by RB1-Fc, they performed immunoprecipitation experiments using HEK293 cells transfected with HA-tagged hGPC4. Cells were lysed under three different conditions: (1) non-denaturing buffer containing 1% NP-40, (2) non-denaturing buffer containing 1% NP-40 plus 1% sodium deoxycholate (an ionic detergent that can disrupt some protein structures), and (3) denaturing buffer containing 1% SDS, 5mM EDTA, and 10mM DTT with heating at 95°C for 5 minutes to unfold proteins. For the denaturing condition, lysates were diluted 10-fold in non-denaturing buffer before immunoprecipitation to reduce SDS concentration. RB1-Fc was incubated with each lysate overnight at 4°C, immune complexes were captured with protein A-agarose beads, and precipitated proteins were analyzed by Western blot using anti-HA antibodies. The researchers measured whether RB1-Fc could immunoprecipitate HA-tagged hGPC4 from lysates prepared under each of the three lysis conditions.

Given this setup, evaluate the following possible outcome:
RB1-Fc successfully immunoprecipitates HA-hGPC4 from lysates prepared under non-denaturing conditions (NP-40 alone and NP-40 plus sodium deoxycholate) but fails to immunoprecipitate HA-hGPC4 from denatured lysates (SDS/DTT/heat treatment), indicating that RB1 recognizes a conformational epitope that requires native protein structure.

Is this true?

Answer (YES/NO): YES